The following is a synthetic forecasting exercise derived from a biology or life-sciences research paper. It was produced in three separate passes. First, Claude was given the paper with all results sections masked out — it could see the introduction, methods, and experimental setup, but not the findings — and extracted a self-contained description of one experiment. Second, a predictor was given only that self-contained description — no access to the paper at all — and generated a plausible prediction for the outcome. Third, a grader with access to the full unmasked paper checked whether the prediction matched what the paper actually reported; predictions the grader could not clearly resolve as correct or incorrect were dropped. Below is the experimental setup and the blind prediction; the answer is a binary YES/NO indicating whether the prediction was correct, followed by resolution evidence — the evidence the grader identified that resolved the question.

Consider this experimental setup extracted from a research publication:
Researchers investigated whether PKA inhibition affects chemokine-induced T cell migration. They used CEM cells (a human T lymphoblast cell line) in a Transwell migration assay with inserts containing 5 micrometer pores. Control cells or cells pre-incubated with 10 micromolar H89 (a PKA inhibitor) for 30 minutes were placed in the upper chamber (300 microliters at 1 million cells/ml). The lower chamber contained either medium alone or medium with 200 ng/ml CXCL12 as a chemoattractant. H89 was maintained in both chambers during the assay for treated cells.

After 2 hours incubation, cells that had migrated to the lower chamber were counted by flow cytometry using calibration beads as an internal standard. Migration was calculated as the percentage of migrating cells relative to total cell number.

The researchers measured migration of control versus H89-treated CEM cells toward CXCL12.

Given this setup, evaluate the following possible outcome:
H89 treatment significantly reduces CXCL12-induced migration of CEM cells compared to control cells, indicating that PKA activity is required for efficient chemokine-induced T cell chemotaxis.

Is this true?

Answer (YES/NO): YES